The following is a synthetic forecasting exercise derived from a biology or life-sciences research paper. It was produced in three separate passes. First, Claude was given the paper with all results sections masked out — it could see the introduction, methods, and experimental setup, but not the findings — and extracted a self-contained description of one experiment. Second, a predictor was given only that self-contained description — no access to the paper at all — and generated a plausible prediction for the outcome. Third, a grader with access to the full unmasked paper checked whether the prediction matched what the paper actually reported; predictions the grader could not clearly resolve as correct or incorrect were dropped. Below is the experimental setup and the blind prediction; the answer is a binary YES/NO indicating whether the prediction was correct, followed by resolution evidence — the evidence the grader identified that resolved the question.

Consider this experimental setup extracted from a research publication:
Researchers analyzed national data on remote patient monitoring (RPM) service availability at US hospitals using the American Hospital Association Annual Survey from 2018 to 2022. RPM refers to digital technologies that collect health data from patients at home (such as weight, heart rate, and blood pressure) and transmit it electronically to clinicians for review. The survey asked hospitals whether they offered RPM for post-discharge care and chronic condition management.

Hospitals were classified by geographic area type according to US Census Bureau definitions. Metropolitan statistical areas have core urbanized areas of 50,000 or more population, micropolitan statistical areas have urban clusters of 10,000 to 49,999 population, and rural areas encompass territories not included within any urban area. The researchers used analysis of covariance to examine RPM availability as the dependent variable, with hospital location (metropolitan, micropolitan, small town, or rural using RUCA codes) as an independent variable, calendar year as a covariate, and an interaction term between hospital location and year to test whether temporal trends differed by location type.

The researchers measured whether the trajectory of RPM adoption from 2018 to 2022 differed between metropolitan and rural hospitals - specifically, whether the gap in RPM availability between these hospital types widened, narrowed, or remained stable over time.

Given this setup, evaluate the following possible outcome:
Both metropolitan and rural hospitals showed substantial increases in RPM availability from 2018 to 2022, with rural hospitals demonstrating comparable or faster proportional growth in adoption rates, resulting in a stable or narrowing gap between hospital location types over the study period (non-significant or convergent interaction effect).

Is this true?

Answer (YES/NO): YES